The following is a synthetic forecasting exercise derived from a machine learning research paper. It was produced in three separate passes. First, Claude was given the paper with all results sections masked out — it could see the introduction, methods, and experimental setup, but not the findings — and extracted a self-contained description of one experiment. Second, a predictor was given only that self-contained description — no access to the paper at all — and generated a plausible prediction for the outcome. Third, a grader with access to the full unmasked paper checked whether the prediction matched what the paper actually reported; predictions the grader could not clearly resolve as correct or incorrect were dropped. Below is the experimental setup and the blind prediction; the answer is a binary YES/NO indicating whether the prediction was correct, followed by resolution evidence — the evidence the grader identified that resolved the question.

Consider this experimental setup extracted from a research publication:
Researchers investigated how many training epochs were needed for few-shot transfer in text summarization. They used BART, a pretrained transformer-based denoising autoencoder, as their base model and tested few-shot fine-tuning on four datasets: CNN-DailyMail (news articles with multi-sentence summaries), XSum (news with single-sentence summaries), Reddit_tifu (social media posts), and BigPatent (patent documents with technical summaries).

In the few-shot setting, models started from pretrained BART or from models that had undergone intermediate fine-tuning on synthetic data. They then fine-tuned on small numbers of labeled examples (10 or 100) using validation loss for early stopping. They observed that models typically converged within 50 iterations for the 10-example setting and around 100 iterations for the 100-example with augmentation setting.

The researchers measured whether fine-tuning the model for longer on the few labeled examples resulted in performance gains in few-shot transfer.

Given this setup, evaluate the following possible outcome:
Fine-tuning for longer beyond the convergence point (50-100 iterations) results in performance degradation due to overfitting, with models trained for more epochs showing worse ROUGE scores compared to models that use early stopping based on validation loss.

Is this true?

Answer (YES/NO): NO